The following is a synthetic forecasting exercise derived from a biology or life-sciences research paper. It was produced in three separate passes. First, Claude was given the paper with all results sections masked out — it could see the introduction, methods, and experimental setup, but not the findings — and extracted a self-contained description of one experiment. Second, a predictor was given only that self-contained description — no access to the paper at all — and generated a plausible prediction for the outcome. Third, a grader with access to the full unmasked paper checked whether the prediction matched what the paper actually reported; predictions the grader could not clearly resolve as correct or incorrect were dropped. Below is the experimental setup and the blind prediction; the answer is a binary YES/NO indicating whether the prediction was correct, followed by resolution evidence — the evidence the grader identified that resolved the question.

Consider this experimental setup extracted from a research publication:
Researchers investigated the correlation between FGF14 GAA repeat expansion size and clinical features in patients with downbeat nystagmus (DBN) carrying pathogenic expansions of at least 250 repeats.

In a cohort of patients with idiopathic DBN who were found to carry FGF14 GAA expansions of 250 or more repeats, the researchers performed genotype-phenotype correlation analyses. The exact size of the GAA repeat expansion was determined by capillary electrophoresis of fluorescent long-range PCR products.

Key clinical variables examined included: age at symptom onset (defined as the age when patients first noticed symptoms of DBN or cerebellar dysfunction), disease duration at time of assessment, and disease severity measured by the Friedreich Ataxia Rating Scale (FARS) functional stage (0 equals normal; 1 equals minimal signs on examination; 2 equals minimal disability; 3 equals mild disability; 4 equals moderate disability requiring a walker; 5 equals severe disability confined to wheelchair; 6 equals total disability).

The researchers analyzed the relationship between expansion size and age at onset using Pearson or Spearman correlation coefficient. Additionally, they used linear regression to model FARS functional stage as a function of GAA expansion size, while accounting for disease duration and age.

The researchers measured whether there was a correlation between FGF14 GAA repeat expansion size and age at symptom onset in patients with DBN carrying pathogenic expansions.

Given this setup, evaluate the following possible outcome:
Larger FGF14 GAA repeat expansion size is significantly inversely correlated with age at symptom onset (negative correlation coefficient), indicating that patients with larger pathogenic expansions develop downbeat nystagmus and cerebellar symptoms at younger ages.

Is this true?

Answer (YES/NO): YES